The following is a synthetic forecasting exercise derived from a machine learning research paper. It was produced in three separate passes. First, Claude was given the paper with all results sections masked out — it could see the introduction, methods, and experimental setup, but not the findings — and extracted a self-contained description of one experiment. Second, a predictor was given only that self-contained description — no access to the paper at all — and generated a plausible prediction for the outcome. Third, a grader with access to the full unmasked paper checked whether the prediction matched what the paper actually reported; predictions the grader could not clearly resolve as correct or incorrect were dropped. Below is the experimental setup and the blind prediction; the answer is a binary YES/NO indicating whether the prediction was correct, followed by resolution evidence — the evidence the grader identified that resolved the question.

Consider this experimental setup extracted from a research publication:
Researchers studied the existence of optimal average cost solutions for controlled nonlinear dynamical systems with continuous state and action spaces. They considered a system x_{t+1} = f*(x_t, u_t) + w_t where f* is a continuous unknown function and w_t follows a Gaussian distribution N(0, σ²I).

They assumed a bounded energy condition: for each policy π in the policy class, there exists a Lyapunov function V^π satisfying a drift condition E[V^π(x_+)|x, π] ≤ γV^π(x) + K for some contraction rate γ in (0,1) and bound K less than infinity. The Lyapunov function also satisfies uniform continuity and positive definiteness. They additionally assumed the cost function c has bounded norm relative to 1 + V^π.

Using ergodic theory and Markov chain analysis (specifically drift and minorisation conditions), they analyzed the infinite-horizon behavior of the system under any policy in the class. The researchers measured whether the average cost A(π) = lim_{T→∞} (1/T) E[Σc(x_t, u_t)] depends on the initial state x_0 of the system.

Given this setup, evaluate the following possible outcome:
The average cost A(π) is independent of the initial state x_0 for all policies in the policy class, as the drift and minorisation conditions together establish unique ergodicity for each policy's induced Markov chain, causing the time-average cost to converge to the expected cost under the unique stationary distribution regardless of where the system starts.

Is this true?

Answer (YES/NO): YES